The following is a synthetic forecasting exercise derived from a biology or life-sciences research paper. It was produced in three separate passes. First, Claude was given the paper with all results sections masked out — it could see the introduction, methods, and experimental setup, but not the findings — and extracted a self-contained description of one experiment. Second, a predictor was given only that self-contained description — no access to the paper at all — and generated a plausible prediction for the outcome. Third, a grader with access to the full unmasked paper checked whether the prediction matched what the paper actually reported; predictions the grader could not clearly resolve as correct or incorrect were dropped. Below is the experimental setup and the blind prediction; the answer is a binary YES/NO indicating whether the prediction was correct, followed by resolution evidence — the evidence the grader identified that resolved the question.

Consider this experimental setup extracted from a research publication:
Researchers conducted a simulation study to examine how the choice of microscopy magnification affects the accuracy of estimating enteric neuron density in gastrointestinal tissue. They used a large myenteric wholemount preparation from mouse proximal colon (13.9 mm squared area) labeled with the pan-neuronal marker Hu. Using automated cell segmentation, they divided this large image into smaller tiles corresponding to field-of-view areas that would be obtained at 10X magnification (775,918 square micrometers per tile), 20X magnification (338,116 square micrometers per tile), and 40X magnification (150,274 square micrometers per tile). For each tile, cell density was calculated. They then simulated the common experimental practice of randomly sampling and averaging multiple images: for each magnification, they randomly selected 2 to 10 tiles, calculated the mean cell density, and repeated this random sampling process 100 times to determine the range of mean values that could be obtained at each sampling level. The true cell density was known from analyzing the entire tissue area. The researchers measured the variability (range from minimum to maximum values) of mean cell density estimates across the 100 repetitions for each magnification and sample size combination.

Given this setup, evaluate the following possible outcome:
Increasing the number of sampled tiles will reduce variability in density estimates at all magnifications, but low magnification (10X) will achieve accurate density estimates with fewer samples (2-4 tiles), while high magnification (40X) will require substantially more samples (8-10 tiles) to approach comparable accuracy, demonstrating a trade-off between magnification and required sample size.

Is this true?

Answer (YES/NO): NO